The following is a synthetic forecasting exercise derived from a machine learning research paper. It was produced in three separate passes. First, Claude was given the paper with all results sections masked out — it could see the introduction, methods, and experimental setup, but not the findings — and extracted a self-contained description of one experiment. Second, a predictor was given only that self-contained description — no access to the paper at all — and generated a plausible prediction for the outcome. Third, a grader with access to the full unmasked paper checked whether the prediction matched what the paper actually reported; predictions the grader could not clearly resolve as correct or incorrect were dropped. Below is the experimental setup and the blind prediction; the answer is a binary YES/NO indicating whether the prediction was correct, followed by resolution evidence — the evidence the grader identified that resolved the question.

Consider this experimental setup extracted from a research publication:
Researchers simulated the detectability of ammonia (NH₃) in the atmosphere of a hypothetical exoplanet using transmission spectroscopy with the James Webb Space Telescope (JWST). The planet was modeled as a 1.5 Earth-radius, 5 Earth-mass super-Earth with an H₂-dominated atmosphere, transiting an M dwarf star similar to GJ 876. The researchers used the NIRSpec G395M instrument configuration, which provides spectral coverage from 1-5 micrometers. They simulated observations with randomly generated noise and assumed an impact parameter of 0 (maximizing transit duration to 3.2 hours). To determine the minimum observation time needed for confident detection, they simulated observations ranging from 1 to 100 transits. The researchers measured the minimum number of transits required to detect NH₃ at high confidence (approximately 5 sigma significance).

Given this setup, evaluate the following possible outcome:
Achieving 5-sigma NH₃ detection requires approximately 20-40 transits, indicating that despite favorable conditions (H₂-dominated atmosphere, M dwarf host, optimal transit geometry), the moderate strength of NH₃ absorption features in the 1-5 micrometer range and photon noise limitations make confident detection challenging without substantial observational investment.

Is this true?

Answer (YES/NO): NO